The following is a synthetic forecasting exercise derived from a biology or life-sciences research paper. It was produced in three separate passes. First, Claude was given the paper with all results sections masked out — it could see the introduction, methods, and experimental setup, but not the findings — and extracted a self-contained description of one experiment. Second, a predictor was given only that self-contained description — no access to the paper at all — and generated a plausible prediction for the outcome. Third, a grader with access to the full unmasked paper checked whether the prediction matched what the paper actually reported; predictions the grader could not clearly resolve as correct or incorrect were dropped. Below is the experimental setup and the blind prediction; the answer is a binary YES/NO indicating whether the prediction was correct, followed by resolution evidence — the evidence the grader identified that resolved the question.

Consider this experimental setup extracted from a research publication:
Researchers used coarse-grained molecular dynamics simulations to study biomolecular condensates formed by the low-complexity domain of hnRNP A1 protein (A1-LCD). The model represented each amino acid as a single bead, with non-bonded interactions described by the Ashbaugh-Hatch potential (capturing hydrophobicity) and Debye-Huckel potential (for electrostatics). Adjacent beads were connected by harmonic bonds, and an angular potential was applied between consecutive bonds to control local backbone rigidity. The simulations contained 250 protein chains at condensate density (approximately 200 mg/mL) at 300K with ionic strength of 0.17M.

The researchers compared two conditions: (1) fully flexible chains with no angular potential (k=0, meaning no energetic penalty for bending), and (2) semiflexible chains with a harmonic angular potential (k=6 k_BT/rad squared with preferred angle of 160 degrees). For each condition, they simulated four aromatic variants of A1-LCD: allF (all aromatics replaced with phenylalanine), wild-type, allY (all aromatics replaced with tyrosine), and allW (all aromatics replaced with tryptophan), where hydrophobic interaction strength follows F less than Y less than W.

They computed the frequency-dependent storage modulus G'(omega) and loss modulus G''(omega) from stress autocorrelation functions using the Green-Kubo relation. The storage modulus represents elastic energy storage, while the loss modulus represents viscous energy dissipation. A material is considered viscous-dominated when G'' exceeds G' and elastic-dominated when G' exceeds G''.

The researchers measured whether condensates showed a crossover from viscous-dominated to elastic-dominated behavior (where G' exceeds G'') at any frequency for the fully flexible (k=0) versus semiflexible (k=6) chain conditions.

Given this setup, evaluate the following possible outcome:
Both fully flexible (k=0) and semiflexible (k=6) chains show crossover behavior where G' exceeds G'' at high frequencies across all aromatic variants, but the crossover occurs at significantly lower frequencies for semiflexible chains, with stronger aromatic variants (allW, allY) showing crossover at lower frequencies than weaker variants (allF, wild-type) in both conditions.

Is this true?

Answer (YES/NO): NO